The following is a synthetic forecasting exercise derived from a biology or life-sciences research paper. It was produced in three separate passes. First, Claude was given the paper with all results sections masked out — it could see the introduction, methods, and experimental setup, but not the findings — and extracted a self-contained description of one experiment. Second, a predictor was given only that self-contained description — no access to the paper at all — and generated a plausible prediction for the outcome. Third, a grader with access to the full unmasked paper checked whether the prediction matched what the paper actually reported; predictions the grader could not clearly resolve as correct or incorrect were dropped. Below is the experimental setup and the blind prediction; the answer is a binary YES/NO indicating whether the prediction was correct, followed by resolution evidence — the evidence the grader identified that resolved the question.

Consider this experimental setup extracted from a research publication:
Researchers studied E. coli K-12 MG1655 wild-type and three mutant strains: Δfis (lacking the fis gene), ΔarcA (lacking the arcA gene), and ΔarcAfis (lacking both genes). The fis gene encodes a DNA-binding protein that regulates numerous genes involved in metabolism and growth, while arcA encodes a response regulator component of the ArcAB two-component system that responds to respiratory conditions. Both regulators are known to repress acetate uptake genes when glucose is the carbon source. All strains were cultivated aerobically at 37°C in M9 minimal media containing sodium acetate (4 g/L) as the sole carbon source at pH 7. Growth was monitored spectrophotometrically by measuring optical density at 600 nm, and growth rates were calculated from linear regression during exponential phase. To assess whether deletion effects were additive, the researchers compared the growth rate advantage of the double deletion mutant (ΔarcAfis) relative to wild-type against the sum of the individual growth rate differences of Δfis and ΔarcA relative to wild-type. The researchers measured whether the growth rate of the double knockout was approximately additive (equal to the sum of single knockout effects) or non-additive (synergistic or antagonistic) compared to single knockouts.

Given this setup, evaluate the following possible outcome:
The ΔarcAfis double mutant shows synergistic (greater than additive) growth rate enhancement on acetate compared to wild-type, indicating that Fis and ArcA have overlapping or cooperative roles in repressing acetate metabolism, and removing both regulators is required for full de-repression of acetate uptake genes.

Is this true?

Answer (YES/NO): NO